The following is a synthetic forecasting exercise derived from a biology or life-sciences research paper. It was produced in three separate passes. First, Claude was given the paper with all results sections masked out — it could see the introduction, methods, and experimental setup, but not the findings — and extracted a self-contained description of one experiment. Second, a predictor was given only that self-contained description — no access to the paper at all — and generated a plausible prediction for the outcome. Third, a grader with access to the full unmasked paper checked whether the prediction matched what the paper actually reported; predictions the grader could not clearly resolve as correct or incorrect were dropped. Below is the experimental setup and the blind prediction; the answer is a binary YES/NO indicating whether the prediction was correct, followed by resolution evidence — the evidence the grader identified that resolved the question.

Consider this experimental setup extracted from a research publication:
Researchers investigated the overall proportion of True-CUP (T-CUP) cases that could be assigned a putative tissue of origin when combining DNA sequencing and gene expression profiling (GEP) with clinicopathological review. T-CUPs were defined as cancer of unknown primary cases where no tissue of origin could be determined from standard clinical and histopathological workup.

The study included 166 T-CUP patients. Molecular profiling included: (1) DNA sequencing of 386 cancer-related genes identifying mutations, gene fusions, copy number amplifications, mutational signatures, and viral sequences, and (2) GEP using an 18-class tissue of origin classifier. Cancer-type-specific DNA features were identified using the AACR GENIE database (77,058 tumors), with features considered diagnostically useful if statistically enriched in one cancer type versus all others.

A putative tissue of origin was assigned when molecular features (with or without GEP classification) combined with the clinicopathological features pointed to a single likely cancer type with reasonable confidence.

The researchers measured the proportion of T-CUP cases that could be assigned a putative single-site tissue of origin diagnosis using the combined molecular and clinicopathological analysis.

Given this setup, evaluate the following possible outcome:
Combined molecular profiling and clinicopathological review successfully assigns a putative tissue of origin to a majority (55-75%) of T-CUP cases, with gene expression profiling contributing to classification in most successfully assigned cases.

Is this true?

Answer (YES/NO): NO